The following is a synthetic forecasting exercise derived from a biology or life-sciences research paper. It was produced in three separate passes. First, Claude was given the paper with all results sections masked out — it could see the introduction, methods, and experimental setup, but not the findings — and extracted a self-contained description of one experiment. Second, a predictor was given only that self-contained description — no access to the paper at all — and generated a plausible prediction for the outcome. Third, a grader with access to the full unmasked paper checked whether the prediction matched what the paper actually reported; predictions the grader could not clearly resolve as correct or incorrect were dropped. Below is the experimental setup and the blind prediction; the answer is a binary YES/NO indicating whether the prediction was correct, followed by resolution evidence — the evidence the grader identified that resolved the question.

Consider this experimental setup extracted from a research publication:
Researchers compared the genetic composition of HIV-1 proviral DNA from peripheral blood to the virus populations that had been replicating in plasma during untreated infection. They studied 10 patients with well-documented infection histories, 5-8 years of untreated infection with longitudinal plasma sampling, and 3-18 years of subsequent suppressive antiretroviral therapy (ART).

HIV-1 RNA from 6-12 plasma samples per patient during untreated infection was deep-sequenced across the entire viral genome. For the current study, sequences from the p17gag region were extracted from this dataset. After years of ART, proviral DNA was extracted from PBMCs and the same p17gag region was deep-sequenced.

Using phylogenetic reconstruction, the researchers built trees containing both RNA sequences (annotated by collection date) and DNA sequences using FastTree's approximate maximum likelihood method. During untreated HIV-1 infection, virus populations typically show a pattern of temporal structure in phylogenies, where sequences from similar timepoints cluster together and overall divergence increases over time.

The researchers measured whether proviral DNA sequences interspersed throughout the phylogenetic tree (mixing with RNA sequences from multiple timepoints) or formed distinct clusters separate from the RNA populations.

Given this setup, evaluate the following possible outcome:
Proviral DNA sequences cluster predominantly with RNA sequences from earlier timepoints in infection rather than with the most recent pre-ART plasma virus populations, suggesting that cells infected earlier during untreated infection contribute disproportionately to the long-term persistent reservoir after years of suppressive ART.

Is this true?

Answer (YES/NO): NO